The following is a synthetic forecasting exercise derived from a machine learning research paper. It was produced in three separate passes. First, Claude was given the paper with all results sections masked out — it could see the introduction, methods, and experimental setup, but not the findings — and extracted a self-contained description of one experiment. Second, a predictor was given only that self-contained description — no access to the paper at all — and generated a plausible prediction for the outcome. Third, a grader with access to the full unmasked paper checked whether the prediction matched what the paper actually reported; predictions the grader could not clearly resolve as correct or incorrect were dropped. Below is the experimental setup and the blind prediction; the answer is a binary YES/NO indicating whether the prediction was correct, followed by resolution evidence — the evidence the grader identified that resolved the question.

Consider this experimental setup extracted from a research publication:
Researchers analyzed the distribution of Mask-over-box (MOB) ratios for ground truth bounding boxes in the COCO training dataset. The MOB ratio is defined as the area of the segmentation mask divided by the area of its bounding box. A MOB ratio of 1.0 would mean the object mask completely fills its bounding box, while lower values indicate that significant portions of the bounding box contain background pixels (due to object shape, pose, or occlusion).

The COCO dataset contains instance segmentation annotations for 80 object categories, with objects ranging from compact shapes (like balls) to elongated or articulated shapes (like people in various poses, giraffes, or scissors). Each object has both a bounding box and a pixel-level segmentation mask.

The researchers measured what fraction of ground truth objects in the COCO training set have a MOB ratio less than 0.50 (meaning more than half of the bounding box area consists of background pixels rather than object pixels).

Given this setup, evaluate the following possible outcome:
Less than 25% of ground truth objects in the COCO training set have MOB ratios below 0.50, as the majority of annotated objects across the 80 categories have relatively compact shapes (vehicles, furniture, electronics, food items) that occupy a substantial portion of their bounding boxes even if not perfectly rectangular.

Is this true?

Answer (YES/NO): NO